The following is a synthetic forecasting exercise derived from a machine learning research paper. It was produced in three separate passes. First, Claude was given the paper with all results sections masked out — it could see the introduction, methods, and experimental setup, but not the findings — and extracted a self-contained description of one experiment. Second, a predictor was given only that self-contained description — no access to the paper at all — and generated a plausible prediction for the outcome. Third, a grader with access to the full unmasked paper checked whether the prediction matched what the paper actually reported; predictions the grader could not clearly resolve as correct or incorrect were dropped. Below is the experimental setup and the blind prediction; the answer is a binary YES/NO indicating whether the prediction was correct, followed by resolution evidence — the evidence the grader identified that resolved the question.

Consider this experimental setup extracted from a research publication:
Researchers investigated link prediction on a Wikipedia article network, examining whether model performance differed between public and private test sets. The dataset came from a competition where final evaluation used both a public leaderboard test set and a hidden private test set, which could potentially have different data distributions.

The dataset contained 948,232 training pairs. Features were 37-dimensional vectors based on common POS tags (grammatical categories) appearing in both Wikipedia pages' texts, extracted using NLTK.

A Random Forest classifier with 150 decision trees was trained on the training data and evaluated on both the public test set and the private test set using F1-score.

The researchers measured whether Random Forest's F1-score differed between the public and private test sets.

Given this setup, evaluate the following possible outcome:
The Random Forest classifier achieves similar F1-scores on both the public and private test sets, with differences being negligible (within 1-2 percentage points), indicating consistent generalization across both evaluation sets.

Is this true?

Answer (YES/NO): YES